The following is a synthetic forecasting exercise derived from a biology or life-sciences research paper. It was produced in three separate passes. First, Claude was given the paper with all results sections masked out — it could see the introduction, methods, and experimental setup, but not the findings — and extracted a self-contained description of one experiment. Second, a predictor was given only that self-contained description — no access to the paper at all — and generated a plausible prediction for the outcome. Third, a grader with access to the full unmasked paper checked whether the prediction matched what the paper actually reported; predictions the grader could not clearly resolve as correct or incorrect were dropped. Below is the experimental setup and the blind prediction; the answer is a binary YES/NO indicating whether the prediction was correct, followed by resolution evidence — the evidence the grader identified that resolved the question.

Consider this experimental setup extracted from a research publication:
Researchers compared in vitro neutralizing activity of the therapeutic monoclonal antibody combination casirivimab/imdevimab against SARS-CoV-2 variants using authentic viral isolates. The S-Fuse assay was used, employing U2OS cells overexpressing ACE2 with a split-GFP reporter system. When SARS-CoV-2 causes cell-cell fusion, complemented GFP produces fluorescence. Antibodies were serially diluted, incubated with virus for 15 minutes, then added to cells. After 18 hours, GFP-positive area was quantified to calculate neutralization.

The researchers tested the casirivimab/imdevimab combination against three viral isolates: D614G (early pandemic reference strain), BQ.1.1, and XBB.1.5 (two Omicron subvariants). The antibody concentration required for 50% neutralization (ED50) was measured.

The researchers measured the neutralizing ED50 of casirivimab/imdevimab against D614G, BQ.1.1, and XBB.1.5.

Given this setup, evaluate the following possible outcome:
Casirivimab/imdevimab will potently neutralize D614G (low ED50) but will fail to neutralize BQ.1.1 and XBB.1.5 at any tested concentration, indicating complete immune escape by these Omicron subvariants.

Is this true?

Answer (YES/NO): YES